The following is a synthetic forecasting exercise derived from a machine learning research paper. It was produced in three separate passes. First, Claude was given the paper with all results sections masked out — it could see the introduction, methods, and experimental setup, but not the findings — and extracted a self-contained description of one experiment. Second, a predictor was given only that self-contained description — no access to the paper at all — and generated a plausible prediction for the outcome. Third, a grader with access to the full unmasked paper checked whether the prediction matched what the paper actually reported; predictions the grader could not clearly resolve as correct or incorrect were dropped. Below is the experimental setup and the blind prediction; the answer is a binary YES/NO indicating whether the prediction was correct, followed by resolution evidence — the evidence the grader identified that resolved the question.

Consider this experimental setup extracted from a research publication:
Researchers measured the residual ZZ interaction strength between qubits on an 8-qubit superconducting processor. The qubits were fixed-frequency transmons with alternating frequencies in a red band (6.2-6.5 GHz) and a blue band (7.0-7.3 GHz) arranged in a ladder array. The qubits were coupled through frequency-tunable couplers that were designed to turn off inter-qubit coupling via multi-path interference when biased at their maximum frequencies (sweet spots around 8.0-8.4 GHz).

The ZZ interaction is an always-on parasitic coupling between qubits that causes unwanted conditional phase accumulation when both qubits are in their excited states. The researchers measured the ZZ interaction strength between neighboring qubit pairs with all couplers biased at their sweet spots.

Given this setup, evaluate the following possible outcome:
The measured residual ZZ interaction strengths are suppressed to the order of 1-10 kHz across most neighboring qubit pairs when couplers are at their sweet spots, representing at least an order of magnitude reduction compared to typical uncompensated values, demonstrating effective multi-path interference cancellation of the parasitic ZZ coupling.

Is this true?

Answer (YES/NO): NO